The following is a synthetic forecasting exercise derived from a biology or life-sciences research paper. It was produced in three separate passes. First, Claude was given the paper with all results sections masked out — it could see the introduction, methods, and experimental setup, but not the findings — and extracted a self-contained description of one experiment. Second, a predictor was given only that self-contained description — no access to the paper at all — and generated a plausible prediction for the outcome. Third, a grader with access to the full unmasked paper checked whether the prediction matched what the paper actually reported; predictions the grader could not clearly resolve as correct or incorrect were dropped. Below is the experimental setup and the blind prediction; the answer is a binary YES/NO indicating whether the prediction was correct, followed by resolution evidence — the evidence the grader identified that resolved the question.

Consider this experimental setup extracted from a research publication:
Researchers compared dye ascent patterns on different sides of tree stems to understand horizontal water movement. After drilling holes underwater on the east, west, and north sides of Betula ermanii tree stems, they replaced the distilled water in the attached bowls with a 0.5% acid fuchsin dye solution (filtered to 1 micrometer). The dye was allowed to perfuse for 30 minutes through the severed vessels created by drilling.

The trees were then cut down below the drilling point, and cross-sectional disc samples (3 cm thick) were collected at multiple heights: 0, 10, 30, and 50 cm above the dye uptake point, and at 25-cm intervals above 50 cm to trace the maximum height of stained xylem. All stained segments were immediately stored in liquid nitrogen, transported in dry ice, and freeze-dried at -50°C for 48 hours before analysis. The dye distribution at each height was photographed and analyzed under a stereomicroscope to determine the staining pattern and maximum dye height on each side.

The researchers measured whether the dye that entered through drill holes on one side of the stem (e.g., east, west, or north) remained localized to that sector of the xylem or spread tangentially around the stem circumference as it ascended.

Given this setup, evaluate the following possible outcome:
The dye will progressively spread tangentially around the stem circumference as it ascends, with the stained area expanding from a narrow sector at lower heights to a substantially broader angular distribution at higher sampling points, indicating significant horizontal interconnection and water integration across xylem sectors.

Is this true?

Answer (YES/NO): YES